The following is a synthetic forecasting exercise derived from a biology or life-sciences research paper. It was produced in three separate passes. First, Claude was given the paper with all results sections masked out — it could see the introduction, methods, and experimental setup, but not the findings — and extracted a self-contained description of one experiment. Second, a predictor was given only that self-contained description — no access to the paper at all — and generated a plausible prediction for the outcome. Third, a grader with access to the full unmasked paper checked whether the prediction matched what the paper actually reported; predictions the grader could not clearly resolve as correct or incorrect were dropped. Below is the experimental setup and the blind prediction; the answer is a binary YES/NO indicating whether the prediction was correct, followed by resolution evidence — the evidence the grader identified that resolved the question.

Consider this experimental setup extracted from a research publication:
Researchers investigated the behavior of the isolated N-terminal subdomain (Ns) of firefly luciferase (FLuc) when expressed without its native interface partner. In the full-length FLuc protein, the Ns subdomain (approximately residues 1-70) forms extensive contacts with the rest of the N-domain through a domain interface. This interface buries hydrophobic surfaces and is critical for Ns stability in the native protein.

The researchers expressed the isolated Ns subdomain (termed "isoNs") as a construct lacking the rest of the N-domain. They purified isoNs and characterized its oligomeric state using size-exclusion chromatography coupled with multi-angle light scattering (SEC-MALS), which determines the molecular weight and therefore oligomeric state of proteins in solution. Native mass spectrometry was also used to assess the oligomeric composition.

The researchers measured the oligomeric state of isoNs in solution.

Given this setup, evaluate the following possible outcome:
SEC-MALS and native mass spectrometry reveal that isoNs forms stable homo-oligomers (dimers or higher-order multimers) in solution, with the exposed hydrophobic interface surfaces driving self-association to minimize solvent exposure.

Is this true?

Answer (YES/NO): YES